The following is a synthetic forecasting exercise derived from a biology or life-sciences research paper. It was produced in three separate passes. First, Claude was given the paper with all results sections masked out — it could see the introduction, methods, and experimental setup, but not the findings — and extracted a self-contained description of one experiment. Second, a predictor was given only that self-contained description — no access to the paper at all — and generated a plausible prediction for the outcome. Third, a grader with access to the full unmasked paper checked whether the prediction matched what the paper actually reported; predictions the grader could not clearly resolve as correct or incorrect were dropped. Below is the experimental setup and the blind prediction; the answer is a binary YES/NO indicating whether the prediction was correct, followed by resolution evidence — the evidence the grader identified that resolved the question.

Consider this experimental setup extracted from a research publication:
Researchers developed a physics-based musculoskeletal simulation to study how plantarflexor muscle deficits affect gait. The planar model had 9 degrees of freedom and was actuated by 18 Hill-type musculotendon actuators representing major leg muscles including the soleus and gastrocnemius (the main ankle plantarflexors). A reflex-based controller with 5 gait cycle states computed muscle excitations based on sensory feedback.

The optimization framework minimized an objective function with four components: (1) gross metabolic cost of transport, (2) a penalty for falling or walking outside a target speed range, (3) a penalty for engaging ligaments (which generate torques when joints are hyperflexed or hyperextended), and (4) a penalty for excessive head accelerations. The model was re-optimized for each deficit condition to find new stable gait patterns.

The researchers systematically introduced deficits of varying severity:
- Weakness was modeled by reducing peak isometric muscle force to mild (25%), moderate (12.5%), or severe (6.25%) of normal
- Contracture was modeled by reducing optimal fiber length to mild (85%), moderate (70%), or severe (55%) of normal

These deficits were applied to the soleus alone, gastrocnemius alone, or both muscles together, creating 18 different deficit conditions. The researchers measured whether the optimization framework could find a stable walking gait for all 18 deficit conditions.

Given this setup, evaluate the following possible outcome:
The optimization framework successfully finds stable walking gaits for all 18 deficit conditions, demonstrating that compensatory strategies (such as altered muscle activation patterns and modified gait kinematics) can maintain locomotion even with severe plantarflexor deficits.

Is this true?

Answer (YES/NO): YES